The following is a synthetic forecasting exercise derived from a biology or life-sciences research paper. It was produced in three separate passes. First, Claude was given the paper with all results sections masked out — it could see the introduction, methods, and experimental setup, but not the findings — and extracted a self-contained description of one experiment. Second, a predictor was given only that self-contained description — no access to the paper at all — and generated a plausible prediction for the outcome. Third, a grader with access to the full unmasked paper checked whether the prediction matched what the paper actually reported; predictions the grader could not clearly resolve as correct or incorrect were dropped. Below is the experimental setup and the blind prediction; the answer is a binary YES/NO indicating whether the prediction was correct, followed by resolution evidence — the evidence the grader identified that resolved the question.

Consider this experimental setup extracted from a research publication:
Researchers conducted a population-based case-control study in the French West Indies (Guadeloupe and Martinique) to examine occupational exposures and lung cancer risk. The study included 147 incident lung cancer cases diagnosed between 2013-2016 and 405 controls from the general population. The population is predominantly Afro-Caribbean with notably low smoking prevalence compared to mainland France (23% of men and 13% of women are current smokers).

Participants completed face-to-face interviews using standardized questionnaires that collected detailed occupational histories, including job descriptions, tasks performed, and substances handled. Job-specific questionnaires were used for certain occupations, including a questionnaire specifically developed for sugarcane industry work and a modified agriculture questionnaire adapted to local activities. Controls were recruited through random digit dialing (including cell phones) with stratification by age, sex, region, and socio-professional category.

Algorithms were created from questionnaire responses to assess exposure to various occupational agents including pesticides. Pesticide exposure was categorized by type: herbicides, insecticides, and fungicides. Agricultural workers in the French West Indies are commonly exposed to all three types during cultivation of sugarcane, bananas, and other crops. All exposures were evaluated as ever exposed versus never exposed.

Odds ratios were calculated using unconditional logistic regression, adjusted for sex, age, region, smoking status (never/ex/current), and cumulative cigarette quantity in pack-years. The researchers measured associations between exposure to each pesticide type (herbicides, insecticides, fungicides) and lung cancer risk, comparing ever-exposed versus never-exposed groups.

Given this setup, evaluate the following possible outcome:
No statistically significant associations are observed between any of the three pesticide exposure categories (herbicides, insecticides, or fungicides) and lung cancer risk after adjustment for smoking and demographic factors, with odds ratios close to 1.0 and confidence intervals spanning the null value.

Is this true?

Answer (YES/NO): NO